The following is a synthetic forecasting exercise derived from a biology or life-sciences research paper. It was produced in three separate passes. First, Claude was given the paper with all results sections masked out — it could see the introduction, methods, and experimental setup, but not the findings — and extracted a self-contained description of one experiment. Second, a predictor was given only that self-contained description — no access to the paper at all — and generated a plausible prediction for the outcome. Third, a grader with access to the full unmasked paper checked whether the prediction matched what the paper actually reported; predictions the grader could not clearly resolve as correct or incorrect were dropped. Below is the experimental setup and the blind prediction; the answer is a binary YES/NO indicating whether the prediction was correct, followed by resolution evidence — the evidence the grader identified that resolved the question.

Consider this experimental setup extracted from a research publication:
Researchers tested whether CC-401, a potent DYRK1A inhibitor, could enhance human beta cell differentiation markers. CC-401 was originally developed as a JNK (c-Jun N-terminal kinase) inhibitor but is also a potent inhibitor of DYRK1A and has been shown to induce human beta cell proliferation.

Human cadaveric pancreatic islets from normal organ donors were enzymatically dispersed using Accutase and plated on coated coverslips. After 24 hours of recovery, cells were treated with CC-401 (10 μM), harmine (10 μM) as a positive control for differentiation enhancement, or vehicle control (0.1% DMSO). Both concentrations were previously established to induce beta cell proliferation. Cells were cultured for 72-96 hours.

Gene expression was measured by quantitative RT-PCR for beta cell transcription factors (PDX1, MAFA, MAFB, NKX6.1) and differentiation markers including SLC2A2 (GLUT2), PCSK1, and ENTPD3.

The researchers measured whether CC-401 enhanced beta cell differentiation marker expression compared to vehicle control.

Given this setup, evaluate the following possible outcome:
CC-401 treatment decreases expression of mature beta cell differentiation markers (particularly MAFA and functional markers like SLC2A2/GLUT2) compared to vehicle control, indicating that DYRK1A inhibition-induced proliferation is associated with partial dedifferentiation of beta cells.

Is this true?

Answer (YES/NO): NO